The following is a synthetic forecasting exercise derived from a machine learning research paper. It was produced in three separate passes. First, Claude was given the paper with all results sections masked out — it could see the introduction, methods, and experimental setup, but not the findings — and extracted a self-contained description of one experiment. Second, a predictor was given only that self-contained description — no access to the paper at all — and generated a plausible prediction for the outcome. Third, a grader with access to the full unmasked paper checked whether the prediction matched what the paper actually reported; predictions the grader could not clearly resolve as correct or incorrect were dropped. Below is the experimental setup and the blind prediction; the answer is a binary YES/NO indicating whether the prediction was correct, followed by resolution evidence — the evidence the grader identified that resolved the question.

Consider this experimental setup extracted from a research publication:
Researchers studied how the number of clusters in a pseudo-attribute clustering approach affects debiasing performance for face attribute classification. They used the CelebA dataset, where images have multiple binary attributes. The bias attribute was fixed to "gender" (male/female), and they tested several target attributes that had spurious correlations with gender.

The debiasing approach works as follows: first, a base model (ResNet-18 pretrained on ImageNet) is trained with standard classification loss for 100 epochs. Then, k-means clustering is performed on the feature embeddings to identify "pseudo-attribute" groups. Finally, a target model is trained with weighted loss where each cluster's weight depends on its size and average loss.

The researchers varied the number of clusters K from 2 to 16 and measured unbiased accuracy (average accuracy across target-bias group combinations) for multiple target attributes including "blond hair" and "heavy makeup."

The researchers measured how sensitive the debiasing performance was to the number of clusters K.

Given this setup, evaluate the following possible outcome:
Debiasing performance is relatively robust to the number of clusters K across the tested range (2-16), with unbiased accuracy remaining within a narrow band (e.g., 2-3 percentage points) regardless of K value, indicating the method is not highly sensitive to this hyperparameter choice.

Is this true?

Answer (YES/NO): YES